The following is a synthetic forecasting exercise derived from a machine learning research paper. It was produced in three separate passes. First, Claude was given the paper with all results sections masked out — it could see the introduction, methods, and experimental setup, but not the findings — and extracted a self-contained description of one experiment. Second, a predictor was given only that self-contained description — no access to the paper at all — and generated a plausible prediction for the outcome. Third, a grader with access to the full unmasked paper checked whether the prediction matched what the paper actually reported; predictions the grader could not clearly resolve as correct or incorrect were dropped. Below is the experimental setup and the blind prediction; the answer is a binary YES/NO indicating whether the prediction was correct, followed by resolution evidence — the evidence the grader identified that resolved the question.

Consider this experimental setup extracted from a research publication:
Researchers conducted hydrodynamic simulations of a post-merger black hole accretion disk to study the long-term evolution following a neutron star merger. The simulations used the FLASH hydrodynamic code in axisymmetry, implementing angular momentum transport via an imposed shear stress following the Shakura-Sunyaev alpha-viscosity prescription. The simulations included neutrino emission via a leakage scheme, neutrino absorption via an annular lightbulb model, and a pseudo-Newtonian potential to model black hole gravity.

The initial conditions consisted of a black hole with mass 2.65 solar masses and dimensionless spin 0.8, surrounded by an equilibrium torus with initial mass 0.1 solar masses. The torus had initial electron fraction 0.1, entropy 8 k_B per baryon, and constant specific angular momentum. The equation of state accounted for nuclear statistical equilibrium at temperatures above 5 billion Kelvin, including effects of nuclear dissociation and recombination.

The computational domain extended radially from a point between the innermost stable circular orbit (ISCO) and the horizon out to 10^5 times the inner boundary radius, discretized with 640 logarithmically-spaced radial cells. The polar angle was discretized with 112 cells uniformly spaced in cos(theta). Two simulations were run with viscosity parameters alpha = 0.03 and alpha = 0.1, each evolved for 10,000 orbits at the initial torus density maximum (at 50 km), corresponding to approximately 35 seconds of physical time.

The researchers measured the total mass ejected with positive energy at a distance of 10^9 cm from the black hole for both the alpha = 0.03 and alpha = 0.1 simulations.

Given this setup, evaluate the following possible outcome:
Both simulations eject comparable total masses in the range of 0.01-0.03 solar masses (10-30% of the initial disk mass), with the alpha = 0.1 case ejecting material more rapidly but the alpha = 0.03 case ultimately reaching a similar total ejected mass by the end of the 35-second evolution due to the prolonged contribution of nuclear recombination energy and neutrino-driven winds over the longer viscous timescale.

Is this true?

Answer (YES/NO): NO